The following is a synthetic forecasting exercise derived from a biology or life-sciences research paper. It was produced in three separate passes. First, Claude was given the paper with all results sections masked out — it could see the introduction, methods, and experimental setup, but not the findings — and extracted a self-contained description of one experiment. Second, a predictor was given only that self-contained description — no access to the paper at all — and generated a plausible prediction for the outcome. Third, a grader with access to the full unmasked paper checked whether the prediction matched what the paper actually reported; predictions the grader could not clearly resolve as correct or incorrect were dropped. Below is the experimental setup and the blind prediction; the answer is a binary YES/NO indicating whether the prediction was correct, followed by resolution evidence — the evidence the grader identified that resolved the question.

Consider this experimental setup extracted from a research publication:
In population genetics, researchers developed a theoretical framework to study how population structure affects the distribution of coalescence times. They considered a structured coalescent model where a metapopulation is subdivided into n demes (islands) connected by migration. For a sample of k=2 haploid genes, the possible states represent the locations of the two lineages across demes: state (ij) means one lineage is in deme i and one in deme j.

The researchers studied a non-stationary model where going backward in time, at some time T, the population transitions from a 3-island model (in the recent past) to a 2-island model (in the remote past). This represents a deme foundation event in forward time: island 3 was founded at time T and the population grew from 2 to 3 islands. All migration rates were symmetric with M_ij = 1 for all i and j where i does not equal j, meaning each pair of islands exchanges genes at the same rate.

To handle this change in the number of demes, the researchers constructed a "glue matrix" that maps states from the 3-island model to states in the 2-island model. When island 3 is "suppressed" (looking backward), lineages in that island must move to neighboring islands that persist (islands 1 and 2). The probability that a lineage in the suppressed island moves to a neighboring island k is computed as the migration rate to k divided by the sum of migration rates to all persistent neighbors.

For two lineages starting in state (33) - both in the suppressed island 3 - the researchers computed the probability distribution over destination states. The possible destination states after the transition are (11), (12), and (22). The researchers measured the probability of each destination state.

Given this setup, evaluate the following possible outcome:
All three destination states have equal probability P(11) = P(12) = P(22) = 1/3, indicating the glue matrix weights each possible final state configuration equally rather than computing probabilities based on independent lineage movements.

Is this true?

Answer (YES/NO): NO